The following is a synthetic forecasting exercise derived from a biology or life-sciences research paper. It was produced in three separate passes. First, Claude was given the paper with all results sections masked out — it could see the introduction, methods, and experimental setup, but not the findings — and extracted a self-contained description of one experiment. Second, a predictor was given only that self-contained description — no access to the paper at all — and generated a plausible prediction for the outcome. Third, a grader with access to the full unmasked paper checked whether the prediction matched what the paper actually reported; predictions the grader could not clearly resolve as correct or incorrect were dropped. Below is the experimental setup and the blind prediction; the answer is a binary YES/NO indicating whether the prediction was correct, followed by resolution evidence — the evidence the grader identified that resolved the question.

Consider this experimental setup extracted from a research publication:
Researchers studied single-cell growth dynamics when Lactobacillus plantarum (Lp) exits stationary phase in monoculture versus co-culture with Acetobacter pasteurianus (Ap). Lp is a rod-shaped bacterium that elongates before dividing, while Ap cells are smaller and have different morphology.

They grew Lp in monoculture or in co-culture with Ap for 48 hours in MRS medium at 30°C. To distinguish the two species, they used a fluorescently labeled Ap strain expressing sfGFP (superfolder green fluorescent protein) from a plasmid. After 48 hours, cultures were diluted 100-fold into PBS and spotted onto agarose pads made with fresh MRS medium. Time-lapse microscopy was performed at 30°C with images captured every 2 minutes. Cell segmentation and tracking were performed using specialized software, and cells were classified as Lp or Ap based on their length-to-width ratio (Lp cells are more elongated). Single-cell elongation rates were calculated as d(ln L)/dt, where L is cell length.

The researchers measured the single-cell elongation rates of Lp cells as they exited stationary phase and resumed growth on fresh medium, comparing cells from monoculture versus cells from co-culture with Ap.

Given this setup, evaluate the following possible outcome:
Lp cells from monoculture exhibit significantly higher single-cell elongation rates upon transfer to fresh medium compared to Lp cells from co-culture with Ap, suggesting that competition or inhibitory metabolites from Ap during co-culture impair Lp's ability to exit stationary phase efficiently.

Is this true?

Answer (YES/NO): NO